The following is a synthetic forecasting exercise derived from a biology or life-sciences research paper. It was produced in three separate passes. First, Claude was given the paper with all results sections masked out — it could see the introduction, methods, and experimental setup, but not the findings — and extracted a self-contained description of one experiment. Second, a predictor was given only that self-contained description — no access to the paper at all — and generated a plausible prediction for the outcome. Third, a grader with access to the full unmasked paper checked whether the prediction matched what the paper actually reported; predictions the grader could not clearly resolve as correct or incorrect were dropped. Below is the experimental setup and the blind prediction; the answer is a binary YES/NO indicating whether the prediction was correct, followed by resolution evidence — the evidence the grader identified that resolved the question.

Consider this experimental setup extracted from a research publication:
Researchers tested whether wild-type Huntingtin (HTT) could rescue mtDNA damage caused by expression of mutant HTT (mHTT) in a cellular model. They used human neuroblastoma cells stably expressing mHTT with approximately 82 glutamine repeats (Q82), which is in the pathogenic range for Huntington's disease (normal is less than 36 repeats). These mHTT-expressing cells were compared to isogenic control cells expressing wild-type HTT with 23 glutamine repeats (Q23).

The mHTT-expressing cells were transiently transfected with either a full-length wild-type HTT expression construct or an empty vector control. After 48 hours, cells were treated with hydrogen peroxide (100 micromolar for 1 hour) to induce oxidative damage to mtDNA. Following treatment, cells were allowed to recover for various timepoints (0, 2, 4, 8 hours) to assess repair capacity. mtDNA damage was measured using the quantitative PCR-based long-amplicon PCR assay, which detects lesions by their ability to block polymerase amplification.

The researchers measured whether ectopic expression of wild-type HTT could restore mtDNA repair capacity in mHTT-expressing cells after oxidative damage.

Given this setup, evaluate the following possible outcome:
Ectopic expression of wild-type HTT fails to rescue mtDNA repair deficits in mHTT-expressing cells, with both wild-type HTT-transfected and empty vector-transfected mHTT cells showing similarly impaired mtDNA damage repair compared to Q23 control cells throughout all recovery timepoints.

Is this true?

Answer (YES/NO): NO